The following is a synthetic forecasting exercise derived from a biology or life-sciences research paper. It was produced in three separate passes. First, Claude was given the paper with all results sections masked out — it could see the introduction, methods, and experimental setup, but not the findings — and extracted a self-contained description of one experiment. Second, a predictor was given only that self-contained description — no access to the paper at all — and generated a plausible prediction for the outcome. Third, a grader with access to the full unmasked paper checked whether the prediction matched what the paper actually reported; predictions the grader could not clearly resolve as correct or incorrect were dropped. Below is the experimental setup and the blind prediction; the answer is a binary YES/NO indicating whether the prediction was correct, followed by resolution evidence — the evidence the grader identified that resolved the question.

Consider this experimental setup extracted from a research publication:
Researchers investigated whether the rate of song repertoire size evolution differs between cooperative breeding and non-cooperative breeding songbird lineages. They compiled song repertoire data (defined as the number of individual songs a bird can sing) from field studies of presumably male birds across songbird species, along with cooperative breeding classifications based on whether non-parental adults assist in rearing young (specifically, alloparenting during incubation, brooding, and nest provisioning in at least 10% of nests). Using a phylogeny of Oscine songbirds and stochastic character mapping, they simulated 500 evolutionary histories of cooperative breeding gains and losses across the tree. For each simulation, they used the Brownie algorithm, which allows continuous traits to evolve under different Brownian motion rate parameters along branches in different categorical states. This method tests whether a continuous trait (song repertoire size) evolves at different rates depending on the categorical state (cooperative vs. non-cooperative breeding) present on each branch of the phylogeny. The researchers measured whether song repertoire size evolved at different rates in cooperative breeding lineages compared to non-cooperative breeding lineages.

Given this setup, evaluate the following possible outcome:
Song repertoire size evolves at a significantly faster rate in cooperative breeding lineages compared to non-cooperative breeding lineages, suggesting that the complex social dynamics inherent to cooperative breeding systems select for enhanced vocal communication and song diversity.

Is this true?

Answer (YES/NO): NO